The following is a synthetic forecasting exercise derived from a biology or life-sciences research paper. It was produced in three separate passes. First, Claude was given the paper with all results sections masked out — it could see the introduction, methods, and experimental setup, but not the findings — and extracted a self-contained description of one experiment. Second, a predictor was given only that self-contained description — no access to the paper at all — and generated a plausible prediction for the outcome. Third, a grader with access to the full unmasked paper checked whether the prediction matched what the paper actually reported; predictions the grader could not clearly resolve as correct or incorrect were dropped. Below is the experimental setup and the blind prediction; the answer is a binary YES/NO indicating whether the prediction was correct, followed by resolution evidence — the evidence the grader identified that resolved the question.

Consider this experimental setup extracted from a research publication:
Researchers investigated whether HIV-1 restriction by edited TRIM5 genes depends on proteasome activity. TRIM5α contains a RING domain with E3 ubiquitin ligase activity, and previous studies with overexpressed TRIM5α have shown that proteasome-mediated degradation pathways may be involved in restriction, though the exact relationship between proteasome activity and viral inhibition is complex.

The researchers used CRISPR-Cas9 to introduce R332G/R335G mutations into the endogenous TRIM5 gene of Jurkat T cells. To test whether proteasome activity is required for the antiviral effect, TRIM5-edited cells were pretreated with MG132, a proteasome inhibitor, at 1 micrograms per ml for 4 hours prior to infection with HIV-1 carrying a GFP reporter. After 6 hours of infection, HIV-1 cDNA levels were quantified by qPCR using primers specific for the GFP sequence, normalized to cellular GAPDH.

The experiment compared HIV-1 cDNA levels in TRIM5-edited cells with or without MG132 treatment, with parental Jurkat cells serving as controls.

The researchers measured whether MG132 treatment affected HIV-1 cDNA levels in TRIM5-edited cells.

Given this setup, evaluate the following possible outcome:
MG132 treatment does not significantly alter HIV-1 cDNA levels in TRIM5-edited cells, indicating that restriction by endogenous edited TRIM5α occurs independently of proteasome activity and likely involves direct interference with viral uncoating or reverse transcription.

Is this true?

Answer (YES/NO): NO